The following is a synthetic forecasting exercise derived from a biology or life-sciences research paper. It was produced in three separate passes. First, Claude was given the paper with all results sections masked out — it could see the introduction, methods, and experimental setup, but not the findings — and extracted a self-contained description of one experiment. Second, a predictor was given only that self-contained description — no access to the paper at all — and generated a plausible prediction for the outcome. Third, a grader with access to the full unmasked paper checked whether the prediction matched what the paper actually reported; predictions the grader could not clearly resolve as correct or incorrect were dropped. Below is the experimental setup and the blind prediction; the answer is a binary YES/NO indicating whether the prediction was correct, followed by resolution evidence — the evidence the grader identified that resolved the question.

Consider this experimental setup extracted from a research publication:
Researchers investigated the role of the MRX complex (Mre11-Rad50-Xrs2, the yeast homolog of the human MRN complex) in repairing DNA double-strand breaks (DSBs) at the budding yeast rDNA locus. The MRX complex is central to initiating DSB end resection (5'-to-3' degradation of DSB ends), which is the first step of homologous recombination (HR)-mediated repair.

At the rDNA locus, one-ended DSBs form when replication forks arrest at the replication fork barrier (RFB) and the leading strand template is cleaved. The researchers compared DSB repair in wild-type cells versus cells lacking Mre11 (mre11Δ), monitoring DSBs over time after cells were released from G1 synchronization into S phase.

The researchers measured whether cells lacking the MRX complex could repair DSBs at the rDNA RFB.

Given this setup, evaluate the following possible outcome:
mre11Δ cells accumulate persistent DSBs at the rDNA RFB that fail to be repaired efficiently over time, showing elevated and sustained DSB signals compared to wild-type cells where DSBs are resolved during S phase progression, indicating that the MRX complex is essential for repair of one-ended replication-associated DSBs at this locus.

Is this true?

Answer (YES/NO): NO